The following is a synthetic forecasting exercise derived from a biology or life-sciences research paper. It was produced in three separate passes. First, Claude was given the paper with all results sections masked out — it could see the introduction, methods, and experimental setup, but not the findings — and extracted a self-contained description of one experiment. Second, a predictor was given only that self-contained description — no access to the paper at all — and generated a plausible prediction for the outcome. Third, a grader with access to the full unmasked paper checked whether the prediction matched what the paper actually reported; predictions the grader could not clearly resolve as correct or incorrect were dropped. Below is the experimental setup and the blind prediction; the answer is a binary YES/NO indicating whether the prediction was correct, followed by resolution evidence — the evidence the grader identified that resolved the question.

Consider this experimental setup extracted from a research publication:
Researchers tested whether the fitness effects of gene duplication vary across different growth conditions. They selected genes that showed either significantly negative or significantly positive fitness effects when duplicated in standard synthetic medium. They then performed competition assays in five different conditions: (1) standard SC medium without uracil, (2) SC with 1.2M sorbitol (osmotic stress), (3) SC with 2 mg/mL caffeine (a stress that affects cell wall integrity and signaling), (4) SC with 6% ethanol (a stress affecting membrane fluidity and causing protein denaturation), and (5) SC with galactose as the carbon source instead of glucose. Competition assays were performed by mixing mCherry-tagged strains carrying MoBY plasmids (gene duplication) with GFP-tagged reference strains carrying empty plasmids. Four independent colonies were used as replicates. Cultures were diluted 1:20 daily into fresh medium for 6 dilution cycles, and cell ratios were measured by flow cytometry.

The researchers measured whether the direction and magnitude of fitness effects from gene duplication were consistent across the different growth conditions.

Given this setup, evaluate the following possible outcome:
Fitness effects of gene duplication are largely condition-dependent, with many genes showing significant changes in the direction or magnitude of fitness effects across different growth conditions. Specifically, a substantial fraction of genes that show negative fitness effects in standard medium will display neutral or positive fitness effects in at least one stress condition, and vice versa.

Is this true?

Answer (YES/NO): NO